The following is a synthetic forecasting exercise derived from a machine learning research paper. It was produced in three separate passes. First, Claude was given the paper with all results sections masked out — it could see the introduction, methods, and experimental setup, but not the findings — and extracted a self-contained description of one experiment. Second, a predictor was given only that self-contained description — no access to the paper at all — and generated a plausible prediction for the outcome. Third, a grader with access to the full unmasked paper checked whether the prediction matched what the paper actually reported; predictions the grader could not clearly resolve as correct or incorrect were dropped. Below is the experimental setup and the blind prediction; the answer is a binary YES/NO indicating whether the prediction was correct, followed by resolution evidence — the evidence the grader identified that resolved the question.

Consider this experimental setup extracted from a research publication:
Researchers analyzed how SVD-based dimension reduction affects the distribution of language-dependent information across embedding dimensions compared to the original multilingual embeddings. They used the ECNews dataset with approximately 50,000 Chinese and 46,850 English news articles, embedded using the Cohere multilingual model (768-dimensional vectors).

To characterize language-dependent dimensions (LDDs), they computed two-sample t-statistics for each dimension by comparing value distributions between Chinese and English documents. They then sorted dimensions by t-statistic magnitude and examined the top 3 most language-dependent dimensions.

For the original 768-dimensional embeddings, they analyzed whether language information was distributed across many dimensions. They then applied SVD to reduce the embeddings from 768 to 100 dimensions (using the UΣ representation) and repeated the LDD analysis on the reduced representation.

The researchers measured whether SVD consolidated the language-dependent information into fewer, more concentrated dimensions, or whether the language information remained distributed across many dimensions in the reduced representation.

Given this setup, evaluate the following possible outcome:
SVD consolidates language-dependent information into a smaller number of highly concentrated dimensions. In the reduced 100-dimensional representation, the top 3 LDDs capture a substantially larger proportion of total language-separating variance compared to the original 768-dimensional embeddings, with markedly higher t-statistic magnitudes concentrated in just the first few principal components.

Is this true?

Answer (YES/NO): YES